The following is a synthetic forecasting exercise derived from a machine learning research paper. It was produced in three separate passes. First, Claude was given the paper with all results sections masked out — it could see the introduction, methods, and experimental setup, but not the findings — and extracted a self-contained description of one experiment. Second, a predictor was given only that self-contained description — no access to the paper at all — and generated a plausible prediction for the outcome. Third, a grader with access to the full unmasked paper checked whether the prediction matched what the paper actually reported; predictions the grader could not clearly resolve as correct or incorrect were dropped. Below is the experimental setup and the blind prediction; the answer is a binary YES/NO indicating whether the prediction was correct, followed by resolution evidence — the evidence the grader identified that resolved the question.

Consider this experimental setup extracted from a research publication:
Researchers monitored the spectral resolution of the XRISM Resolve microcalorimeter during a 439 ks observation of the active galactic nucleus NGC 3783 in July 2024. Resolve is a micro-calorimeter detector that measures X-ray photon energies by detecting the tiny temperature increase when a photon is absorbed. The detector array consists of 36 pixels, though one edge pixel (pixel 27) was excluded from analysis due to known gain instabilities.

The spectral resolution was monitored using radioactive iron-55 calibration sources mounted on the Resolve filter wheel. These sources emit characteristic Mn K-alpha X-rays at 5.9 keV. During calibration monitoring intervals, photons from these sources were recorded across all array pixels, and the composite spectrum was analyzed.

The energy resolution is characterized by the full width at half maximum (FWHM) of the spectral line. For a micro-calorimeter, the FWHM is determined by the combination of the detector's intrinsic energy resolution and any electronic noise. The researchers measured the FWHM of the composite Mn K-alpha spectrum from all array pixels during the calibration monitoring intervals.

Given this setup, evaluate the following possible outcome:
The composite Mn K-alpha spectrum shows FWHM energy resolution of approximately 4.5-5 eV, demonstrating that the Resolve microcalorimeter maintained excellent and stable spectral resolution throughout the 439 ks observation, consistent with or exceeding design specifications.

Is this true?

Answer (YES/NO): YES